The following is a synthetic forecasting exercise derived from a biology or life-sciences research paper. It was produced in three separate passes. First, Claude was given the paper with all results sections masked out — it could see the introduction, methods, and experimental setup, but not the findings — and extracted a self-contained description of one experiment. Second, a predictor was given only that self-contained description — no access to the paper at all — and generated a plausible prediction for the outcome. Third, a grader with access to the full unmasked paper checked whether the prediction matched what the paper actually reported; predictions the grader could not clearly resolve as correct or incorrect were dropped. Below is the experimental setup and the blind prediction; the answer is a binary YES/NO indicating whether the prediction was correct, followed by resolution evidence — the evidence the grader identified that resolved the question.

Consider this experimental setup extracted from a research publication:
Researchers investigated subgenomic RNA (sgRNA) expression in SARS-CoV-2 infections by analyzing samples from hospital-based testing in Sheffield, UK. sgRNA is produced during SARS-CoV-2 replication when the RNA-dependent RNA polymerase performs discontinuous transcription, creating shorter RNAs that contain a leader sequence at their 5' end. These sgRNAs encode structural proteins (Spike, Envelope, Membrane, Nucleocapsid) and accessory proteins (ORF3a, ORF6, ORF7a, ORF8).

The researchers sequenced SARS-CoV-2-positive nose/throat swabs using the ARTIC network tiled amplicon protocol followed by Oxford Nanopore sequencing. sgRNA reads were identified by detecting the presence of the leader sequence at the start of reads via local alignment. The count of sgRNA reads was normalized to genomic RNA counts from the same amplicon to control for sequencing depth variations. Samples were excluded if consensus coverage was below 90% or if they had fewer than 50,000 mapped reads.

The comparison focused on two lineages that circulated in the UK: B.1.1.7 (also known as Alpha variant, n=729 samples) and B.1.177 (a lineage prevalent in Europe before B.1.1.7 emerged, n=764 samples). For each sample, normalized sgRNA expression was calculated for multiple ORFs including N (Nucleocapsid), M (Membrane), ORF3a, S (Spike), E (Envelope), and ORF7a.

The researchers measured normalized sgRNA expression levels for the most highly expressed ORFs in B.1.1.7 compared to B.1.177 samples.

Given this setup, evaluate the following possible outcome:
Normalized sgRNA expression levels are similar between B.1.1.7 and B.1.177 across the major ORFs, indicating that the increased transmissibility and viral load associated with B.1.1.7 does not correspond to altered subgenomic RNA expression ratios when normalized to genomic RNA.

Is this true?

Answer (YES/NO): NO